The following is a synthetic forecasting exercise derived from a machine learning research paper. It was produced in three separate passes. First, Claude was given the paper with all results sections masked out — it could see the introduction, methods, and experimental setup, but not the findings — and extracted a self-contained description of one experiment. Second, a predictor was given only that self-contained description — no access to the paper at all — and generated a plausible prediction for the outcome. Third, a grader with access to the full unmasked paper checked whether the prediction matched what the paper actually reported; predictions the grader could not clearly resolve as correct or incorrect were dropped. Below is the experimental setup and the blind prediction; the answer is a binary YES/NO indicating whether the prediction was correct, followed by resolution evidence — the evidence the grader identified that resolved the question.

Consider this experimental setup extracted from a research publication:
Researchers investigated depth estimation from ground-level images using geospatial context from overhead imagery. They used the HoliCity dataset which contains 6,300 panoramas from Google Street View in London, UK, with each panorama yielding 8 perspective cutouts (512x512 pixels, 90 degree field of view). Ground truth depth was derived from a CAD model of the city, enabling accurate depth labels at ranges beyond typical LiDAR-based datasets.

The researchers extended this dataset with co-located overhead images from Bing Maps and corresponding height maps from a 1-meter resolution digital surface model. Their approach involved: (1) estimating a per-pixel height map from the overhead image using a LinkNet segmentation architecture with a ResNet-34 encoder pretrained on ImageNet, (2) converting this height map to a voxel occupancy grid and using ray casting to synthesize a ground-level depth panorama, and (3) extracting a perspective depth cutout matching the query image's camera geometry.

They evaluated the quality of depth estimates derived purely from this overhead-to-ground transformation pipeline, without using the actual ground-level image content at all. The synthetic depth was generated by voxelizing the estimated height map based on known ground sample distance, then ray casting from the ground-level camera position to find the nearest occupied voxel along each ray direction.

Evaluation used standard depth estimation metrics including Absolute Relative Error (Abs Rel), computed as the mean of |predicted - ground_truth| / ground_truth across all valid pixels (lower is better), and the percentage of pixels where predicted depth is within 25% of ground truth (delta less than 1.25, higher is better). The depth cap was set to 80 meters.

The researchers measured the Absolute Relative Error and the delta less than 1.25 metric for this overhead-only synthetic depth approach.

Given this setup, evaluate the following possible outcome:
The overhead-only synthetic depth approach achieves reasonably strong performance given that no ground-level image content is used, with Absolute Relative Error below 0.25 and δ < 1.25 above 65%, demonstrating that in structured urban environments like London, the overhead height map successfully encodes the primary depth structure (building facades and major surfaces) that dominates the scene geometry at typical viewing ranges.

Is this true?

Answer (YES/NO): NO